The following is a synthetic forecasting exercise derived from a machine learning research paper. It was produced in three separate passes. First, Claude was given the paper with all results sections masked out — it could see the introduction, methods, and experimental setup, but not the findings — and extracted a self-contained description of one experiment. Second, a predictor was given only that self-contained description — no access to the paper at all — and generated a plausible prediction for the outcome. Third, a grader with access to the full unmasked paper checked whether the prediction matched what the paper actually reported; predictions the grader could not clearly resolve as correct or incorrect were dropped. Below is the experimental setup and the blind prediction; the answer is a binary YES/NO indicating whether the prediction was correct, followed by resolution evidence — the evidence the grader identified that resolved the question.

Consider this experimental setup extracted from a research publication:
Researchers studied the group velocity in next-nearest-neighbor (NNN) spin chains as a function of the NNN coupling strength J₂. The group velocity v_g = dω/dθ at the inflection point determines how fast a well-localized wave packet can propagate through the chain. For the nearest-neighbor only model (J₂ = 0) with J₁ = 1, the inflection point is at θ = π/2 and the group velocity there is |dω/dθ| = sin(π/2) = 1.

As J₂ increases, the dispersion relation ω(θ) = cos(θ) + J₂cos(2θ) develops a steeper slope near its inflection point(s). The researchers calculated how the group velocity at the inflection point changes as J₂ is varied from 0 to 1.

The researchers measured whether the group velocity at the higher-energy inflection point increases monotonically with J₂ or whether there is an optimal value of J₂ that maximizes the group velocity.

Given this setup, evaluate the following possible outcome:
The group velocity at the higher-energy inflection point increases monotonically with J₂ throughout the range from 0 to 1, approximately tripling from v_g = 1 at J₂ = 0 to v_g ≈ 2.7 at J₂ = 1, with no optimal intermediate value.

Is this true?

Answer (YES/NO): NO